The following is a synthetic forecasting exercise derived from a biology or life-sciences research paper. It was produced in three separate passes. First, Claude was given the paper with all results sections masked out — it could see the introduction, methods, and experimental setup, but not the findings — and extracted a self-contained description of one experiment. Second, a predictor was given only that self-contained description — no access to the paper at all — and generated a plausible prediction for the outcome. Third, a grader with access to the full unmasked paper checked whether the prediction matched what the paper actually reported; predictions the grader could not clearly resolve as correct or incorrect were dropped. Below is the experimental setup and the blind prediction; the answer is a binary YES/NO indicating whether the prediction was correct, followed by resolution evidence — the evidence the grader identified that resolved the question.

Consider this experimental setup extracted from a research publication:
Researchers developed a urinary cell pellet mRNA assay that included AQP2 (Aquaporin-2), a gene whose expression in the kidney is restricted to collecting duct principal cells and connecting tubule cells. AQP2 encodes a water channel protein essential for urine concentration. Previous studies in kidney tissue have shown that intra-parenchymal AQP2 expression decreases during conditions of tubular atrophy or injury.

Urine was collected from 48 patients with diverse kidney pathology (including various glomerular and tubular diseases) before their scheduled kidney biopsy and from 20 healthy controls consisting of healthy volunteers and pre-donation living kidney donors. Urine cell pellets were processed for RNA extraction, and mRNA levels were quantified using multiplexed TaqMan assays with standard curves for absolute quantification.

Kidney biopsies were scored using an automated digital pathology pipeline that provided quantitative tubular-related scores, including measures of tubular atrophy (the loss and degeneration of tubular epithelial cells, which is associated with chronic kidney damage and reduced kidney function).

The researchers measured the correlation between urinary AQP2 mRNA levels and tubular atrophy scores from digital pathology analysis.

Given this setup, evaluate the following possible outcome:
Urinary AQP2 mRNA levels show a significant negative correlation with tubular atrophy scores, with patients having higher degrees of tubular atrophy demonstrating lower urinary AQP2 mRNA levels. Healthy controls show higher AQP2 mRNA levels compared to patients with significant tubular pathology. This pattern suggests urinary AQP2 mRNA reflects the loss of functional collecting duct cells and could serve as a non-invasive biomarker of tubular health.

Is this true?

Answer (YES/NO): NO